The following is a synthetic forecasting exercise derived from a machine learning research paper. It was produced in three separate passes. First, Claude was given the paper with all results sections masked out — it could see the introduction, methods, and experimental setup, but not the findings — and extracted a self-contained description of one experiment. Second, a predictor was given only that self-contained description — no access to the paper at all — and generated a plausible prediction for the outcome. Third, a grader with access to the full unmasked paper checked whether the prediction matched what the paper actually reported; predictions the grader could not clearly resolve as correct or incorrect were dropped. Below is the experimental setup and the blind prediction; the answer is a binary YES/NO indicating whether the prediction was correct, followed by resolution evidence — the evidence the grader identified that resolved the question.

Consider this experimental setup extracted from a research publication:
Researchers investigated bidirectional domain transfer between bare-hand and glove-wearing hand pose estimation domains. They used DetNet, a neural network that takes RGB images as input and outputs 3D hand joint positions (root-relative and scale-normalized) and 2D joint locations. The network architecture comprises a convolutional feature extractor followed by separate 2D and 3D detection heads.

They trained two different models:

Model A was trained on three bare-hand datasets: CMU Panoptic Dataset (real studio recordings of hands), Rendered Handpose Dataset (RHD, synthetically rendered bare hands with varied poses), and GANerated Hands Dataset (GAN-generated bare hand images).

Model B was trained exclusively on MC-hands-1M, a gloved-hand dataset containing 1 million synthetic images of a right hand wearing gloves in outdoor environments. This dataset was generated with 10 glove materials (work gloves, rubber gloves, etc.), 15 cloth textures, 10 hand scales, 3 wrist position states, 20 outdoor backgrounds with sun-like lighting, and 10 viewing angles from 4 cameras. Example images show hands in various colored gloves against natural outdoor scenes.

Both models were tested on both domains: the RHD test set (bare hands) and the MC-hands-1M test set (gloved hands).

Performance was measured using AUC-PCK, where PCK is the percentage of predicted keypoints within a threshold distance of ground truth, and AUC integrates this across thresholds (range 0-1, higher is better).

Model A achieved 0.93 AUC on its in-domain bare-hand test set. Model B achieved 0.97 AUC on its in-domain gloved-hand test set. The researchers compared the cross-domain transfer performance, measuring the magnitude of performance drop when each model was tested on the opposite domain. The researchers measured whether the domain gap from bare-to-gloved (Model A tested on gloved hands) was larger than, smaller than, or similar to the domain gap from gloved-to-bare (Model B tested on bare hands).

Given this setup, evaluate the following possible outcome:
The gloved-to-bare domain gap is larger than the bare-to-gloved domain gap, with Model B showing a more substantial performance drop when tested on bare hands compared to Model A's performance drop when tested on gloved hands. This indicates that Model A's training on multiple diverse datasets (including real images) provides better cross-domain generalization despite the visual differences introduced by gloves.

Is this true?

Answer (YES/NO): NO